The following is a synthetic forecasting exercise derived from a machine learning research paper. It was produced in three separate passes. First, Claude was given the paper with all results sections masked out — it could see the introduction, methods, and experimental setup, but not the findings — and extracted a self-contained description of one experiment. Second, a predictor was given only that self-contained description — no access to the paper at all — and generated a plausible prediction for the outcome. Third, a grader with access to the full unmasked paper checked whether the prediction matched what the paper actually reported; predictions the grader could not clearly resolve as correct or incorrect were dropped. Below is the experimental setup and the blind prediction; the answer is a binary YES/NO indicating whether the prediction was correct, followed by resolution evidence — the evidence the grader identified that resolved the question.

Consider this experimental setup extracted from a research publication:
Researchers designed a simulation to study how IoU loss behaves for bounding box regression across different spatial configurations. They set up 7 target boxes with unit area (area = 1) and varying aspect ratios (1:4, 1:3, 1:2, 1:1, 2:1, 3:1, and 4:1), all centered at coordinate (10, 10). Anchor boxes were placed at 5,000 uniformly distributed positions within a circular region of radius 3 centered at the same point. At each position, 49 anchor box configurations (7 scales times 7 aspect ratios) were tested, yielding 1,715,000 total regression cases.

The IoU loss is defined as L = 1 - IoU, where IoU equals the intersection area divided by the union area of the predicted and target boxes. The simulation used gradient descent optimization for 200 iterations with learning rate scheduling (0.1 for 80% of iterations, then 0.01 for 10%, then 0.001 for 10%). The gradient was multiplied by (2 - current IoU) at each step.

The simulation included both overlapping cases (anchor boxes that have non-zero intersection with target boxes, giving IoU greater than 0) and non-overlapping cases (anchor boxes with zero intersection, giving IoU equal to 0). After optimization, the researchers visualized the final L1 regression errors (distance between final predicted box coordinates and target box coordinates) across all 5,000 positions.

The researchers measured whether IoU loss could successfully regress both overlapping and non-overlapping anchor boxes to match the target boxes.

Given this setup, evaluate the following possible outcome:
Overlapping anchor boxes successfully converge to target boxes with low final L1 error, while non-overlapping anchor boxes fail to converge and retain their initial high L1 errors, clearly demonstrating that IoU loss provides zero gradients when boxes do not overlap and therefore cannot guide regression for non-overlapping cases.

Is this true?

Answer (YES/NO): YES